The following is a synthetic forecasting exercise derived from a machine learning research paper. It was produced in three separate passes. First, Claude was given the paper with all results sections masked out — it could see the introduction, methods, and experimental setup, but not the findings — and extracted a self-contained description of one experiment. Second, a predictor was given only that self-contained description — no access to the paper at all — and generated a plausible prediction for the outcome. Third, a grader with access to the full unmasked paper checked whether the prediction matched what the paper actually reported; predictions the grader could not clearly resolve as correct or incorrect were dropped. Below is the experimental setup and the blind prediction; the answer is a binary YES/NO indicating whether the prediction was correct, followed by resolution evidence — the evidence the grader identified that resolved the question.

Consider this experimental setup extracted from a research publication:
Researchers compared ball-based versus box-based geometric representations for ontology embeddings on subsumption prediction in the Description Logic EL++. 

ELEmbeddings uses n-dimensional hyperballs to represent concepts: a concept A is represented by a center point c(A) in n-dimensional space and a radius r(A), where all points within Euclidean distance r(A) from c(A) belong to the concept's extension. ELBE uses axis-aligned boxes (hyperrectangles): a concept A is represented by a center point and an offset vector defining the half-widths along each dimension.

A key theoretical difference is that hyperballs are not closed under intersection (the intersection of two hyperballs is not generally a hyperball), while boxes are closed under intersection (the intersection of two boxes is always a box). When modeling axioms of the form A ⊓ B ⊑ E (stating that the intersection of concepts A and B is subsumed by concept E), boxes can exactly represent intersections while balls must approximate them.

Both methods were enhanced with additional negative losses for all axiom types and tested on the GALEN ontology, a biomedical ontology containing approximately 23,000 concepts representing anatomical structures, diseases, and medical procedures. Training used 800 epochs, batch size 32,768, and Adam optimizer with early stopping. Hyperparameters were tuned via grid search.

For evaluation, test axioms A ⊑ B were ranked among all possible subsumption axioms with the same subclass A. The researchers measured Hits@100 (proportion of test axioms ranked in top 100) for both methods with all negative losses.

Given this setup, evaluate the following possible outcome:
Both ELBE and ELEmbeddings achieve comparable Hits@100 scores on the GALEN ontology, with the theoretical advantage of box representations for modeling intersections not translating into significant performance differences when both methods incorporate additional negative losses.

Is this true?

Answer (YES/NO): YES